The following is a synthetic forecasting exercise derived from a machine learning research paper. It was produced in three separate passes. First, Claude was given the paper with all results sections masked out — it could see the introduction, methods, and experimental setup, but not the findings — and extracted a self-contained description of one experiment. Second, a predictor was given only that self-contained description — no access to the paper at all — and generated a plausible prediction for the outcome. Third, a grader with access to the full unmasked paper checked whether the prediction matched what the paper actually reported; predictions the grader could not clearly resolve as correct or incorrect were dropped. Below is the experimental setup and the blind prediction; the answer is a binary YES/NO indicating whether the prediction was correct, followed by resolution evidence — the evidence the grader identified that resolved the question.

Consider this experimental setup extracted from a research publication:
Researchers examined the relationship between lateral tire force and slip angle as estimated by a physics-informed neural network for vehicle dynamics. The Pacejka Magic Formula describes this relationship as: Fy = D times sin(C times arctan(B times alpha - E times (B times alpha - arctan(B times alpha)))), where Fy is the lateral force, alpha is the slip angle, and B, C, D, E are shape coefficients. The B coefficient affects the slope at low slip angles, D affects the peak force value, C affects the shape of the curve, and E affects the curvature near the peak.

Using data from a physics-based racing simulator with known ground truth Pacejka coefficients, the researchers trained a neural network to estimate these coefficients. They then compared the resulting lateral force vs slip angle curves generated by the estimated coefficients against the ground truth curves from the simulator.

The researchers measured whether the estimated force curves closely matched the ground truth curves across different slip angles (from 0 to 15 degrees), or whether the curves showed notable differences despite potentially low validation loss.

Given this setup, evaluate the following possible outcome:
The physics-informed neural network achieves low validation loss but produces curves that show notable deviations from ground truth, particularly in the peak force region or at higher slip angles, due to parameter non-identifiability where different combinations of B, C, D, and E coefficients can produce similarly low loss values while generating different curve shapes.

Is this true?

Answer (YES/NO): NO